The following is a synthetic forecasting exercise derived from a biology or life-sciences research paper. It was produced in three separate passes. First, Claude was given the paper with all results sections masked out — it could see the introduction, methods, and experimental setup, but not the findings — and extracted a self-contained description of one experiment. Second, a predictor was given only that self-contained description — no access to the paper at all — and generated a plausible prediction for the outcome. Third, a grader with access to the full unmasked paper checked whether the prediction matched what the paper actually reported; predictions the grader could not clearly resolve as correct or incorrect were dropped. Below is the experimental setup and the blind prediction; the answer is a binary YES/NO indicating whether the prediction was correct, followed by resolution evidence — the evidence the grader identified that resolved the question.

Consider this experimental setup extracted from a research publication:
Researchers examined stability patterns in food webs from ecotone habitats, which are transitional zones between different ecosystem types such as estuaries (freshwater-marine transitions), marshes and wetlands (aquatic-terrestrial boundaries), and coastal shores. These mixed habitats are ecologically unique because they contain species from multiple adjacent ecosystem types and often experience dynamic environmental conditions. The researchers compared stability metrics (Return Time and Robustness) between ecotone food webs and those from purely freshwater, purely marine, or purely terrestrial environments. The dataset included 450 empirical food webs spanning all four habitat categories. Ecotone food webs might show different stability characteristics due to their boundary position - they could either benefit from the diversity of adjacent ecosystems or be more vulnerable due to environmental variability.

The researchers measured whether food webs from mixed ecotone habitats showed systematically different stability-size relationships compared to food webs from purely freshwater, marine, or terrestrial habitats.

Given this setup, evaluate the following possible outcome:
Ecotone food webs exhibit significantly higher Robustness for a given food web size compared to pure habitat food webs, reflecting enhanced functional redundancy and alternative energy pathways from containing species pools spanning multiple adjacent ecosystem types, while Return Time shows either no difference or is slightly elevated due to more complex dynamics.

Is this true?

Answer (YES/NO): NO